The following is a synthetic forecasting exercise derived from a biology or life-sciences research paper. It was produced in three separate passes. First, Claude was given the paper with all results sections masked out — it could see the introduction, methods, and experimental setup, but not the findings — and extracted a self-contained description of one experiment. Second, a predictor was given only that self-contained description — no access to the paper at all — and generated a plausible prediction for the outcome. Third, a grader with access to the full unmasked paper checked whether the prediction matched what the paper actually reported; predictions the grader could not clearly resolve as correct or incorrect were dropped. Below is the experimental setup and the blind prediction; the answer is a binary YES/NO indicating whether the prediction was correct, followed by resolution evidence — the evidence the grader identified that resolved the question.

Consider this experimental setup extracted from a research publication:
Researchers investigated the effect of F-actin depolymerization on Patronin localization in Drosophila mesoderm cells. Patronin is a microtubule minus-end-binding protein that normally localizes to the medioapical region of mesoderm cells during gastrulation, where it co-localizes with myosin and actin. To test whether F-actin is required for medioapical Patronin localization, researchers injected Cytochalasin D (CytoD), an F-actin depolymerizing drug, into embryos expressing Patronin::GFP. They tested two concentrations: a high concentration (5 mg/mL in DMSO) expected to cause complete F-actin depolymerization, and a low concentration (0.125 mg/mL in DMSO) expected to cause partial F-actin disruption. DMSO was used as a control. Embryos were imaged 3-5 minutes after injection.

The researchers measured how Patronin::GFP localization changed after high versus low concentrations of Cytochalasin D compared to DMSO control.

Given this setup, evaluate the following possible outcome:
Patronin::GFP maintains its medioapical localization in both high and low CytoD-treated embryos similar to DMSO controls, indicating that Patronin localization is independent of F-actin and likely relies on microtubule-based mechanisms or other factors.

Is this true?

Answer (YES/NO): NO